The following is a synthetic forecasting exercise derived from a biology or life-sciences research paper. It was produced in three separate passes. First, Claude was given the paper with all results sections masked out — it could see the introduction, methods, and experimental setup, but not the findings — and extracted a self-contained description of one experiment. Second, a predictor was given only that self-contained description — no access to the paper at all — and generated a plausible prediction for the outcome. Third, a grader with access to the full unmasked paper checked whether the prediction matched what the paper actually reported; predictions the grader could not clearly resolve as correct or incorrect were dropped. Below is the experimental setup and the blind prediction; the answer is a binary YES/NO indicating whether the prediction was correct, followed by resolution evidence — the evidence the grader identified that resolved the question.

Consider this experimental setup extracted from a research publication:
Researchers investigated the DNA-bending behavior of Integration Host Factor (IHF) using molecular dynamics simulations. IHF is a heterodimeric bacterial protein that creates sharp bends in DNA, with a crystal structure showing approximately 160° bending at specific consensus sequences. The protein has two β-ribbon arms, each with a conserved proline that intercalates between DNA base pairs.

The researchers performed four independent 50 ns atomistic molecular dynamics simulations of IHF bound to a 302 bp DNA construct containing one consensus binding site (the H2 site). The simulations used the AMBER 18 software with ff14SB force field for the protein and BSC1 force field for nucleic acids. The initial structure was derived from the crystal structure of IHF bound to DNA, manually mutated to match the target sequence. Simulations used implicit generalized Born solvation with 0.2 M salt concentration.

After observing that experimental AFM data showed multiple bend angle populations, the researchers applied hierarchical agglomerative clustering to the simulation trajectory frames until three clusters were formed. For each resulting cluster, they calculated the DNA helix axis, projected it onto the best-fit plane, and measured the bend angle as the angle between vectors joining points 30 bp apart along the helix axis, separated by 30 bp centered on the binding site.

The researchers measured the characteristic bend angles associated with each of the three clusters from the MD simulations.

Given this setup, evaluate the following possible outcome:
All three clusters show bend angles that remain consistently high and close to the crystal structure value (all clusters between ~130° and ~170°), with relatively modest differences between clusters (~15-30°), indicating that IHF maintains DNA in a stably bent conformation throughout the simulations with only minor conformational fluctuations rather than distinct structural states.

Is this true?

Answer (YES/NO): NO